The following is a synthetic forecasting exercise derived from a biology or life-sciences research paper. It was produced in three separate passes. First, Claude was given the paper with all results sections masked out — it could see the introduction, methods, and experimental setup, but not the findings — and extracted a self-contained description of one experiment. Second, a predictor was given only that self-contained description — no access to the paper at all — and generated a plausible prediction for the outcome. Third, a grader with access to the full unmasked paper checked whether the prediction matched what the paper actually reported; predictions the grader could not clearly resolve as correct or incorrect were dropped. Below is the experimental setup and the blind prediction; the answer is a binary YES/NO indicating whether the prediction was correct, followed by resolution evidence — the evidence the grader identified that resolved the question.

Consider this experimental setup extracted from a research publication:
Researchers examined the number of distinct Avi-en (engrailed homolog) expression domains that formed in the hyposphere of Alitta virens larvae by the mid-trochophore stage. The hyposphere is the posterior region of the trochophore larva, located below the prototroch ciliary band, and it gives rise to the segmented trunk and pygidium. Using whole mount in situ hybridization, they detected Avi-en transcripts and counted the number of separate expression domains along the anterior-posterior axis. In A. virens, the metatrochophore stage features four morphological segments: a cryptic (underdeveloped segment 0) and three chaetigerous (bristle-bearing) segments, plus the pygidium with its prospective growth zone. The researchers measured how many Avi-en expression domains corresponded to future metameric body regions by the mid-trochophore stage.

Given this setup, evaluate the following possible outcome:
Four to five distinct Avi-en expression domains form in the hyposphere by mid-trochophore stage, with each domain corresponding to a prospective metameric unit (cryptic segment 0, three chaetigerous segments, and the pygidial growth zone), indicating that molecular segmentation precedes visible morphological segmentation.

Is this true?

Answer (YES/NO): YES